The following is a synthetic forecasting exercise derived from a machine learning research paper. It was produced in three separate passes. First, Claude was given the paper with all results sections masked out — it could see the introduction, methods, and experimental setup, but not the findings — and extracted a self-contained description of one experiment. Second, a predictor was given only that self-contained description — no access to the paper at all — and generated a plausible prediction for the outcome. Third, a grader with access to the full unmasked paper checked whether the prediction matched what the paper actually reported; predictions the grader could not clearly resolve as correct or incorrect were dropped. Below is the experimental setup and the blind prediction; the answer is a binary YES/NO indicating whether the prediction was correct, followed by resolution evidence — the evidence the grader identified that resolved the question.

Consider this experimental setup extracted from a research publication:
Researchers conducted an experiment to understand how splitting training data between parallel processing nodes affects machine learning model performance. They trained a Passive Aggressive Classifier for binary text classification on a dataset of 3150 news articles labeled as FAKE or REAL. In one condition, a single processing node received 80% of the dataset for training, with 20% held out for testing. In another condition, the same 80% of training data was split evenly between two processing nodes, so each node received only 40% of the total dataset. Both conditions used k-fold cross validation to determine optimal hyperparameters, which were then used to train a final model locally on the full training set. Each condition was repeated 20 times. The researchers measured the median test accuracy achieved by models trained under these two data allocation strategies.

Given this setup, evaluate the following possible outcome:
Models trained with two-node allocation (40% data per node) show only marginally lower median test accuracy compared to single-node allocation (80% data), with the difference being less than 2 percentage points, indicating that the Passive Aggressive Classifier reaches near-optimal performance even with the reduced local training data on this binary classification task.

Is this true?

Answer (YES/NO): NO